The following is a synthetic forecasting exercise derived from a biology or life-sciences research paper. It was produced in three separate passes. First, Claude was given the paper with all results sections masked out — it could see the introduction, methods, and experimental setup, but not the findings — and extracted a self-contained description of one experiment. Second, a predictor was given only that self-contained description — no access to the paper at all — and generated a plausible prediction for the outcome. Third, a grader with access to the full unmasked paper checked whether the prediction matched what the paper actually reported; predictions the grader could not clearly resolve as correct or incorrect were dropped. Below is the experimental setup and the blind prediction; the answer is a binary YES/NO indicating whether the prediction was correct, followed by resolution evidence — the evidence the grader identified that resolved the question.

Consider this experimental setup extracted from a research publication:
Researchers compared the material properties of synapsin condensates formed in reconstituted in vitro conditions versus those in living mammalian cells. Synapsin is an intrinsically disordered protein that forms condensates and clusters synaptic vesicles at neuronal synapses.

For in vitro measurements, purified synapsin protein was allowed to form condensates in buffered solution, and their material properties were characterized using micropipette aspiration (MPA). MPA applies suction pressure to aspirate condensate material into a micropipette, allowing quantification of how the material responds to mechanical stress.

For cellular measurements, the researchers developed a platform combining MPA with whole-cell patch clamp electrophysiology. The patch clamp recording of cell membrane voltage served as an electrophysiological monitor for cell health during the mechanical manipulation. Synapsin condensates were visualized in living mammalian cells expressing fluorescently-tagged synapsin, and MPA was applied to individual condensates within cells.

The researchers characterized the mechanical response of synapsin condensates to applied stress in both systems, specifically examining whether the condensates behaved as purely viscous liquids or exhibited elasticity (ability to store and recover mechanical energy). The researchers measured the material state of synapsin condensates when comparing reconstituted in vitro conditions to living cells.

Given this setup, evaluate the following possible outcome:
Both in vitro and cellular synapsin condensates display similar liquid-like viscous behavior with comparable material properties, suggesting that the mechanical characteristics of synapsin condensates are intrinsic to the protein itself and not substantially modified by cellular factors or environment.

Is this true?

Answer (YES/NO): NO